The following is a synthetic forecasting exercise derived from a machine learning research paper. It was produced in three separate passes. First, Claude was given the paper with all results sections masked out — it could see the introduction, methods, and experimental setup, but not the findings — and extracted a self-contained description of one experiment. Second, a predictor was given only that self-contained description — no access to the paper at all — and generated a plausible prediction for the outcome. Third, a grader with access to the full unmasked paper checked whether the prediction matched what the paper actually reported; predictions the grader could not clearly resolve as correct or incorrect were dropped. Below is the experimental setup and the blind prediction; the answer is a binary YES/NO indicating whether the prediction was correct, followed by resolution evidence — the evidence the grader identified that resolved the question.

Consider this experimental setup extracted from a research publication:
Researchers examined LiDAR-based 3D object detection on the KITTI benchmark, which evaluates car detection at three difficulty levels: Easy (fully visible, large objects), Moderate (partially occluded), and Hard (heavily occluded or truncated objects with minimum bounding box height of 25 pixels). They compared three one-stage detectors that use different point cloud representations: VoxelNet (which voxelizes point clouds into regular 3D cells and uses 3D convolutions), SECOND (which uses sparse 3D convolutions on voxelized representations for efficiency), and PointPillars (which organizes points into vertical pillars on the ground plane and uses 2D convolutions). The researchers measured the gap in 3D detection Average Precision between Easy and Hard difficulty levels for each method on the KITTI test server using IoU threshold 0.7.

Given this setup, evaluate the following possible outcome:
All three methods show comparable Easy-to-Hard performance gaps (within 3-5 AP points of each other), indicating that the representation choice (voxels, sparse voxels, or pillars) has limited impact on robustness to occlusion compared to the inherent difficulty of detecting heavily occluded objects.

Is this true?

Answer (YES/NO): NO